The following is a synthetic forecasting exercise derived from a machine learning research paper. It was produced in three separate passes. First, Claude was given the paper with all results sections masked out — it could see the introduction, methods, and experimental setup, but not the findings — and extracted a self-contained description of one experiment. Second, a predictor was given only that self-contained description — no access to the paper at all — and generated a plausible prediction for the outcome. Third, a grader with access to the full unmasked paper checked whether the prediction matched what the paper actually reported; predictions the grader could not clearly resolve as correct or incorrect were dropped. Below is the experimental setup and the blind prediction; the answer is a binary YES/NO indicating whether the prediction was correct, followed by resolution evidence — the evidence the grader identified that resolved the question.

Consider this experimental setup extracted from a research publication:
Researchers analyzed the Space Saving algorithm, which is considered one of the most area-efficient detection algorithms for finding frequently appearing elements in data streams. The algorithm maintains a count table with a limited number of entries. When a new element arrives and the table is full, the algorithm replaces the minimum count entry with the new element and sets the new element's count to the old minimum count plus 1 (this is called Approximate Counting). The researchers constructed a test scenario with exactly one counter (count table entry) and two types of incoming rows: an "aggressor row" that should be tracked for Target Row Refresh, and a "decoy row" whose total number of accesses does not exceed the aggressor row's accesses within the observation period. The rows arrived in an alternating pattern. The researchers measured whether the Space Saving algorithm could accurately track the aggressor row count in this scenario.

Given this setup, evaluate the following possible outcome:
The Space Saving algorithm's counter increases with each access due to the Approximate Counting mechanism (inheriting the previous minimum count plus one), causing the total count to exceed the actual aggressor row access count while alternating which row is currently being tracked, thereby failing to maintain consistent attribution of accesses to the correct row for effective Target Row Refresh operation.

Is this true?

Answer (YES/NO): YES